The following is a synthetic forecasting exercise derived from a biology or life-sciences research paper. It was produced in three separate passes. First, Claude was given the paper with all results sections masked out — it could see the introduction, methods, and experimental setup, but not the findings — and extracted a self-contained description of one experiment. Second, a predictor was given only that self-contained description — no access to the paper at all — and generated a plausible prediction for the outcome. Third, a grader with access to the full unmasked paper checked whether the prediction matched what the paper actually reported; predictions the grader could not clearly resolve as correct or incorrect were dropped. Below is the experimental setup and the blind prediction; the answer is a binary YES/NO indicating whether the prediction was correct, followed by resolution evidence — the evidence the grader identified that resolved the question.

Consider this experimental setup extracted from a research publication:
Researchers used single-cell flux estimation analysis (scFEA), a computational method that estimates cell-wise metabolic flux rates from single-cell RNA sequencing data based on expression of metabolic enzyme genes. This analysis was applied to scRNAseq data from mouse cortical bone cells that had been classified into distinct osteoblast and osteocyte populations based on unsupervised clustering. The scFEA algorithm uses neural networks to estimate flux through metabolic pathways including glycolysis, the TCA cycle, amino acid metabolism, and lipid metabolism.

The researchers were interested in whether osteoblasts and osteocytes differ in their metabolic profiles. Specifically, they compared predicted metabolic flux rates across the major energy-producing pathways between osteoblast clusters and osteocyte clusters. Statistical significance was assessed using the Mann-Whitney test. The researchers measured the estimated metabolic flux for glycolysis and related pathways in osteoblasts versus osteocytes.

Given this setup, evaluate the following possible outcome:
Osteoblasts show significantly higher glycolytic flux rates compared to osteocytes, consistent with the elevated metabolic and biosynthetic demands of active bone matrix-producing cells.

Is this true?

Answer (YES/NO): NO